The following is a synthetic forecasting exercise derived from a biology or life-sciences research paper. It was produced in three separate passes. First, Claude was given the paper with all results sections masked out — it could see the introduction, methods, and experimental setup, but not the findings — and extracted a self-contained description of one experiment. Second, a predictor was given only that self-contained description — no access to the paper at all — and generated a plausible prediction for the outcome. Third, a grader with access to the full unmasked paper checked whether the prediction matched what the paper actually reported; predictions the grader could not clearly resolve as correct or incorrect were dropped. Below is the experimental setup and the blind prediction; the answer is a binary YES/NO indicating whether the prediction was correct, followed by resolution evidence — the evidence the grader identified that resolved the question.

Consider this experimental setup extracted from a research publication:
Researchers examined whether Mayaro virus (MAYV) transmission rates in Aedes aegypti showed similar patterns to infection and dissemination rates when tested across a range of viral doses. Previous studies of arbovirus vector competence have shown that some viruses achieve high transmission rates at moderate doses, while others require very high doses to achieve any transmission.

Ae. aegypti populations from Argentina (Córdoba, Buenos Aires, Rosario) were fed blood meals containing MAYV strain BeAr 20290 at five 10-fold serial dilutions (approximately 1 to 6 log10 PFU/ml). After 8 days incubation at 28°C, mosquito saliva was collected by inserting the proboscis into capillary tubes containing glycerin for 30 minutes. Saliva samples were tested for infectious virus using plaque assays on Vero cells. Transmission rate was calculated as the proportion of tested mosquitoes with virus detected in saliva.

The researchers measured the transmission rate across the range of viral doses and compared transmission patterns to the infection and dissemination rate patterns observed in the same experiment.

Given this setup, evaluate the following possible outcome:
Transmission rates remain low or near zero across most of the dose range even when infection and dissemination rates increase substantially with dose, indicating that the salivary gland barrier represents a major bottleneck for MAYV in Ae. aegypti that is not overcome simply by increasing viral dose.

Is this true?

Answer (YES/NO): YES